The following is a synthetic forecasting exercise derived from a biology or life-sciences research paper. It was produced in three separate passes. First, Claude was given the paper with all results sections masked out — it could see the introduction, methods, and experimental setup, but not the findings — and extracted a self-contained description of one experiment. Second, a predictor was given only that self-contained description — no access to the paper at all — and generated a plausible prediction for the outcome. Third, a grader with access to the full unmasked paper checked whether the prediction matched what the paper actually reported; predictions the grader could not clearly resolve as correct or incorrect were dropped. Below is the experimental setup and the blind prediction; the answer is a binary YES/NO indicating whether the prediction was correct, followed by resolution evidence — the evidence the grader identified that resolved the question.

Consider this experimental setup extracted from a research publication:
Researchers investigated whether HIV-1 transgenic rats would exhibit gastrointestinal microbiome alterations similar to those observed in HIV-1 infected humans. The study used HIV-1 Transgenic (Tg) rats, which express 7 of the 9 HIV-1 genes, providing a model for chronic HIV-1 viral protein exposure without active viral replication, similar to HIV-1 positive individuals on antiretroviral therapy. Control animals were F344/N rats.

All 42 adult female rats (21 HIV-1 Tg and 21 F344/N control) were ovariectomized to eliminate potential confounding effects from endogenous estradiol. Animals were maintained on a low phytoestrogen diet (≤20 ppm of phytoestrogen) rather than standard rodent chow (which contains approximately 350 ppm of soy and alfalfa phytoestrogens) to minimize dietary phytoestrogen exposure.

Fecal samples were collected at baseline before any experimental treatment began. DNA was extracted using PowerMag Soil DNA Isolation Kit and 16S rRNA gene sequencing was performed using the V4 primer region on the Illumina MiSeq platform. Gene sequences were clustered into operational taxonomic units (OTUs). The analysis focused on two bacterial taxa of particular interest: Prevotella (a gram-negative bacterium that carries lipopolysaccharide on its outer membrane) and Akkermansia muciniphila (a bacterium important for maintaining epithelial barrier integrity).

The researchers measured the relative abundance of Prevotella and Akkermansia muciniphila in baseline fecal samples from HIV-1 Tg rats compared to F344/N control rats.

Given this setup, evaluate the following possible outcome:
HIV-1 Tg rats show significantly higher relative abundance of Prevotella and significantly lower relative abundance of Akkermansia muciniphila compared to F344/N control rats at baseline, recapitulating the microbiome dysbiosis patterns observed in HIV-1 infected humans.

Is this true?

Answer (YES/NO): NO